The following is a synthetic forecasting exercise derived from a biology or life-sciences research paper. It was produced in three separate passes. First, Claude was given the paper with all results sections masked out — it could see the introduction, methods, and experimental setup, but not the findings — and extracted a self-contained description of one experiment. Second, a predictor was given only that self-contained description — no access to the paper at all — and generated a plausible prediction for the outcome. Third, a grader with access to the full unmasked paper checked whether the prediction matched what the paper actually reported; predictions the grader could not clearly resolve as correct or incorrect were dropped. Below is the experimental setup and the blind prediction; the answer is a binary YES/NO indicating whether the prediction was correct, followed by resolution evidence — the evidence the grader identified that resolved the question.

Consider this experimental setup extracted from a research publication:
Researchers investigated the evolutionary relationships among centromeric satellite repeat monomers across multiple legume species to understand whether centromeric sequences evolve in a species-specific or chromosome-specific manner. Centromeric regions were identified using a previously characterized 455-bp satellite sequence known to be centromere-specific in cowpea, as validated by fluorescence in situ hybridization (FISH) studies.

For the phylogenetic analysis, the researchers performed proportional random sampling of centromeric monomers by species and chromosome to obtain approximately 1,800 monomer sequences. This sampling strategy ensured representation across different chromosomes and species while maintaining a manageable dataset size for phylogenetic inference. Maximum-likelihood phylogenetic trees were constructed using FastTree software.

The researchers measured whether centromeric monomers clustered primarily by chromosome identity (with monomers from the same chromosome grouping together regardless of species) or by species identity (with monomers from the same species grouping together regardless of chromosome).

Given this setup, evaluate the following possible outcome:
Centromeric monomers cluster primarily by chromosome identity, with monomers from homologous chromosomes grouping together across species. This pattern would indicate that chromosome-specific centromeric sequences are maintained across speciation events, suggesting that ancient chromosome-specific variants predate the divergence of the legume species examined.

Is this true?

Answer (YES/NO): NO